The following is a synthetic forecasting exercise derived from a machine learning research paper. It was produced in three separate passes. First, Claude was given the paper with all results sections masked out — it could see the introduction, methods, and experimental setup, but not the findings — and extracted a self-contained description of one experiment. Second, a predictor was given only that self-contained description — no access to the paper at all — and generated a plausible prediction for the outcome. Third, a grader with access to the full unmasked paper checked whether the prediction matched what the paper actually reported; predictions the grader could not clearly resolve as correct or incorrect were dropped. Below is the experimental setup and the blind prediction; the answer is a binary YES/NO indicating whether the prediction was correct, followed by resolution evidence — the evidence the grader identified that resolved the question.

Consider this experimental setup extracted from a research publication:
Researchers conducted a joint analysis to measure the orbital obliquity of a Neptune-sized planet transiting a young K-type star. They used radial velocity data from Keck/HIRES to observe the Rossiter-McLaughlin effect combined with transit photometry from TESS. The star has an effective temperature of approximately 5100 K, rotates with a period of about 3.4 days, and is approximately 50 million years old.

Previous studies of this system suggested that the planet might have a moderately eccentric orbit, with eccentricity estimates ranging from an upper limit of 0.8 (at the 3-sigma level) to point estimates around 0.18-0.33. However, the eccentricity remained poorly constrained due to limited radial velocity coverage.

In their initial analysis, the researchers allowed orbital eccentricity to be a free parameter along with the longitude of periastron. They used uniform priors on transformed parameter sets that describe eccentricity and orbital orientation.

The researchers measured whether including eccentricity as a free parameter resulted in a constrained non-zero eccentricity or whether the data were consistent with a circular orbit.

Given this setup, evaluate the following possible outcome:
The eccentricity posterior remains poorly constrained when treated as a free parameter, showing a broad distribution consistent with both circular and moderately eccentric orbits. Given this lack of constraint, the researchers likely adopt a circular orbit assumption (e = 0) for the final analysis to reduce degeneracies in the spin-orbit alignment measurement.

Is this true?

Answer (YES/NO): YES